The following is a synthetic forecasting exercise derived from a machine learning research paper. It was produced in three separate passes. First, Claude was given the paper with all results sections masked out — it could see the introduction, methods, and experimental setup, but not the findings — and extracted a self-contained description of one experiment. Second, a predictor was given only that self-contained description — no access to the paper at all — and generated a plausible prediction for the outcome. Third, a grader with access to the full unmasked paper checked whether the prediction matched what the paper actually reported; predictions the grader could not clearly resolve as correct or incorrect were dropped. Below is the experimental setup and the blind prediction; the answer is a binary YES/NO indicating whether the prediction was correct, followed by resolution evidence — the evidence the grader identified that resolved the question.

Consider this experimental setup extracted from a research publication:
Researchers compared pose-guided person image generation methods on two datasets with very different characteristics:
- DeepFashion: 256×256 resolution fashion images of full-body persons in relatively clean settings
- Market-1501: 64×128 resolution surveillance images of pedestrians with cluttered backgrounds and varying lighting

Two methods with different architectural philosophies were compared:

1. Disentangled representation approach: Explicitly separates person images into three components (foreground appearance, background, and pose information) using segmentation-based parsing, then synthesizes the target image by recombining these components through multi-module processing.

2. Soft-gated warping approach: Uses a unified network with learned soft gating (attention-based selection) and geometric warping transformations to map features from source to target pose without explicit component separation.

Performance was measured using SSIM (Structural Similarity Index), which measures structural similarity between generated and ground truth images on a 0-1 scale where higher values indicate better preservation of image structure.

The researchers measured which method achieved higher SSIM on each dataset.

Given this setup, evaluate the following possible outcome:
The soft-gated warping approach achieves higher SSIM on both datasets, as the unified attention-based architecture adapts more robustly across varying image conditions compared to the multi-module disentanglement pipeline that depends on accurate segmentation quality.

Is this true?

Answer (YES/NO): YES